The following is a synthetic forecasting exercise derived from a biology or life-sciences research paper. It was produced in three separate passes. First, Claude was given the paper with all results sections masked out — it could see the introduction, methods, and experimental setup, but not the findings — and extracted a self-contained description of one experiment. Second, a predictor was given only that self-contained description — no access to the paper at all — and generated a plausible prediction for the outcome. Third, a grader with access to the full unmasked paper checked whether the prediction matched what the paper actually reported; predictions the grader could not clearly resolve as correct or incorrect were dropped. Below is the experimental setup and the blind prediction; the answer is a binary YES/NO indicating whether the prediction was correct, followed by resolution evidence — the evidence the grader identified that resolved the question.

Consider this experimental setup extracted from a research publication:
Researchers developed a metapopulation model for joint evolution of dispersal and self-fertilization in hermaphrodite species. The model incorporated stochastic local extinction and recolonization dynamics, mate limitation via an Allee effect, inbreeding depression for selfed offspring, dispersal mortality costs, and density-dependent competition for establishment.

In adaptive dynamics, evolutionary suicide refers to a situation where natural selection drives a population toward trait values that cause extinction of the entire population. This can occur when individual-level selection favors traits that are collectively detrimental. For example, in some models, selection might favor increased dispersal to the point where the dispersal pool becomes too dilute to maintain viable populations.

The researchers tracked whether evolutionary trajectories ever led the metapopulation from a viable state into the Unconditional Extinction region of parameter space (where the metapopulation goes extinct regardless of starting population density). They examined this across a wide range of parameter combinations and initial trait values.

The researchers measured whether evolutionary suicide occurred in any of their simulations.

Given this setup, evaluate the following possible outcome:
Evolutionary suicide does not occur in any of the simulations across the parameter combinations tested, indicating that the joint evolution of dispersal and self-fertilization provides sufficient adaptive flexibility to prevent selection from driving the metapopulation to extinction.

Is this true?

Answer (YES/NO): YES